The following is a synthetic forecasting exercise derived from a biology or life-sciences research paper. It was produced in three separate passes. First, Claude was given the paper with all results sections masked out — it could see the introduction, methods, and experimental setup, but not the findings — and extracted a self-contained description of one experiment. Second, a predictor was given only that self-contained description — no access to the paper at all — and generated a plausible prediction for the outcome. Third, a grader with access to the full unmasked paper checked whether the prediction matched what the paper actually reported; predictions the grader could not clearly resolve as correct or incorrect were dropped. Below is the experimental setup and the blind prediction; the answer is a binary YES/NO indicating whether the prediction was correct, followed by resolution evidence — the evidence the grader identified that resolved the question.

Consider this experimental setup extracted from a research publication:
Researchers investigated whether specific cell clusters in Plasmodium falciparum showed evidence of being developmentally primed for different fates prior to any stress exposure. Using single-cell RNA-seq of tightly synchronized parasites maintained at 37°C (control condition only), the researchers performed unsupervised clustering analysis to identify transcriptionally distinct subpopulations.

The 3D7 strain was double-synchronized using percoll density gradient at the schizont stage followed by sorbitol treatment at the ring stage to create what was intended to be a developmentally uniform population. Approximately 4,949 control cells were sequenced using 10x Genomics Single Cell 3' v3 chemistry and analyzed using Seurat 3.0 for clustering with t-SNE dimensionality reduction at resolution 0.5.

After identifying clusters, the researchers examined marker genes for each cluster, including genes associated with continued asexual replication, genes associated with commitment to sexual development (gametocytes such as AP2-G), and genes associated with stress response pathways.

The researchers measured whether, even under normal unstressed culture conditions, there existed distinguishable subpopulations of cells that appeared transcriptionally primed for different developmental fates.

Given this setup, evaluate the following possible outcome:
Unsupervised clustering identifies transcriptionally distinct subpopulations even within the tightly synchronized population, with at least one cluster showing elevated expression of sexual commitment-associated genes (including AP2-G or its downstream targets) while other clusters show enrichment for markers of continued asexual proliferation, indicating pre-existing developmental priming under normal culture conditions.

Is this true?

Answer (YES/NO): YES